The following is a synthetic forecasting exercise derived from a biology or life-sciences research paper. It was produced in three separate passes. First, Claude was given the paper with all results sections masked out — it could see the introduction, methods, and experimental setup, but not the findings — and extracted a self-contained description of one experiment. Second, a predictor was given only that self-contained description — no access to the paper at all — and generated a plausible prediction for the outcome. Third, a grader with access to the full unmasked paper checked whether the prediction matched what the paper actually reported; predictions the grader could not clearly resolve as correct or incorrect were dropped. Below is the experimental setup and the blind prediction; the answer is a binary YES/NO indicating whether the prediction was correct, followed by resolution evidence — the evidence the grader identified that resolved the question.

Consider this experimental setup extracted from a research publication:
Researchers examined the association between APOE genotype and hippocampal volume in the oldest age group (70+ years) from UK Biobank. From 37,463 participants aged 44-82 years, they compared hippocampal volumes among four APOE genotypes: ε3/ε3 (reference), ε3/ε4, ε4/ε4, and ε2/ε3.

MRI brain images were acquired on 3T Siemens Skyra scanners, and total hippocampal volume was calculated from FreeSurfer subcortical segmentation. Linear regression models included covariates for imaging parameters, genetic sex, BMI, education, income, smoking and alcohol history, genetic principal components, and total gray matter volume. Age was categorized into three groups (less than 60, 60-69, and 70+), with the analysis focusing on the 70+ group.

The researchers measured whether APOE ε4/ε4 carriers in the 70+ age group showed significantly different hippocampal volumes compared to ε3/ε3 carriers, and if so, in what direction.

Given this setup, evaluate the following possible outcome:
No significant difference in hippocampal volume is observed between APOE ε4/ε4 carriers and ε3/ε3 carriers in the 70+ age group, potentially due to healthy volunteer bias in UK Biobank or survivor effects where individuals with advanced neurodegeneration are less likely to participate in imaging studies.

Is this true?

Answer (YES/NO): NO